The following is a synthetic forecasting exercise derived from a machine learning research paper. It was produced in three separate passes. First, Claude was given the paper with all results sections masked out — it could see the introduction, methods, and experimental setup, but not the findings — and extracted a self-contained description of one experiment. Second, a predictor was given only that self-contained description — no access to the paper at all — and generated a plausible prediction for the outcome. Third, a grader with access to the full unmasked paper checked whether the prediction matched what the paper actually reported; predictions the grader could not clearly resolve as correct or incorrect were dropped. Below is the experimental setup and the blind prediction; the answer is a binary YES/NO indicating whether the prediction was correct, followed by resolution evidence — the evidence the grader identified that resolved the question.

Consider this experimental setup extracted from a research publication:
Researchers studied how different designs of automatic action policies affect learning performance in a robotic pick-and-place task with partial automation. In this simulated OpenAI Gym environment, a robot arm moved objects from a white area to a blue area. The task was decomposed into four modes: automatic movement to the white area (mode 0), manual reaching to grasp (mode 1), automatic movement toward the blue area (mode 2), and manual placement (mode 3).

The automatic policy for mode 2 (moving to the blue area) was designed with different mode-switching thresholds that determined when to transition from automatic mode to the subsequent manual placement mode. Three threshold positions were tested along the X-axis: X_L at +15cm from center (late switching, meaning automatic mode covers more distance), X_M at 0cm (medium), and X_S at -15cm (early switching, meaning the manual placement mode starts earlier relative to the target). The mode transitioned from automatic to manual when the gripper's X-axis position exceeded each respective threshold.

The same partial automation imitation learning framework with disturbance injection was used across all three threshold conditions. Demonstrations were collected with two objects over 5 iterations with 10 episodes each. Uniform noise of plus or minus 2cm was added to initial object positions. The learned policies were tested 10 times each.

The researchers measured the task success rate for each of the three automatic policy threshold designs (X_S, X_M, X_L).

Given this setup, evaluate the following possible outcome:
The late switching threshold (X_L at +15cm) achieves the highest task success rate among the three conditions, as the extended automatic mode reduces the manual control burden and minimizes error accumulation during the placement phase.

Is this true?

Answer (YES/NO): YES